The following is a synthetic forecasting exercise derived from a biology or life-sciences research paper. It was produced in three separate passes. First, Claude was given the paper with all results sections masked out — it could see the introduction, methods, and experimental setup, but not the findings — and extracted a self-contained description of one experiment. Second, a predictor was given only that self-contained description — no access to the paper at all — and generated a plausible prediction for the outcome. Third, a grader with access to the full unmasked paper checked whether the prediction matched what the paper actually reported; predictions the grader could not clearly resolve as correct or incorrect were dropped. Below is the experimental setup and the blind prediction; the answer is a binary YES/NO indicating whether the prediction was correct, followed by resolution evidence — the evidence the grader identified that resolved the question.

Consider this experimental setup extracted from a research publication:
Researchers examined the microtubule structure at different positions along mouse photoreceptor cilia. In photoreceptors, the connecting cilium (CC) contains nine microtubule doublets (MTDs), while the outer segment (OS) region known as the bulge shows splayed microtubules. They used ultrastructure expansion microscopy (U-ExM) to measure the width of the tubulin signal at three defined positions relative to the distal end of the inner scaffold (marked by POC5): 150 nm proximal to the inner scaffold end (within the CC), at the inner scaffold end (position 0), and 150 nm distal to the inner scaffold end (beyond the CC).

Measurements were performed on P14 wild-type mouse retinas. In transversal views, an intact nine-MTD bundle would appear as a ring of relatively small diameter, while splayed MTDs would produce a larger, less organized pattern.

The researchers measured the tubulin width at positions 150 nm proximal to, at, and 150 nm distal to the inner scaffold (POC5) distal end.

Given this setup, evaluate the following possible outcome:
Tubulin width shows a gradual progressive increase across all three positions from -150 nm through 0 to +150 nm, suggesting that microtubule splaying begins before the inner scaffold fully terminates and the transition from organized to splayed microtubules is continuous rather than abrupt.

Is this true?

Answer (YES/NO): NO